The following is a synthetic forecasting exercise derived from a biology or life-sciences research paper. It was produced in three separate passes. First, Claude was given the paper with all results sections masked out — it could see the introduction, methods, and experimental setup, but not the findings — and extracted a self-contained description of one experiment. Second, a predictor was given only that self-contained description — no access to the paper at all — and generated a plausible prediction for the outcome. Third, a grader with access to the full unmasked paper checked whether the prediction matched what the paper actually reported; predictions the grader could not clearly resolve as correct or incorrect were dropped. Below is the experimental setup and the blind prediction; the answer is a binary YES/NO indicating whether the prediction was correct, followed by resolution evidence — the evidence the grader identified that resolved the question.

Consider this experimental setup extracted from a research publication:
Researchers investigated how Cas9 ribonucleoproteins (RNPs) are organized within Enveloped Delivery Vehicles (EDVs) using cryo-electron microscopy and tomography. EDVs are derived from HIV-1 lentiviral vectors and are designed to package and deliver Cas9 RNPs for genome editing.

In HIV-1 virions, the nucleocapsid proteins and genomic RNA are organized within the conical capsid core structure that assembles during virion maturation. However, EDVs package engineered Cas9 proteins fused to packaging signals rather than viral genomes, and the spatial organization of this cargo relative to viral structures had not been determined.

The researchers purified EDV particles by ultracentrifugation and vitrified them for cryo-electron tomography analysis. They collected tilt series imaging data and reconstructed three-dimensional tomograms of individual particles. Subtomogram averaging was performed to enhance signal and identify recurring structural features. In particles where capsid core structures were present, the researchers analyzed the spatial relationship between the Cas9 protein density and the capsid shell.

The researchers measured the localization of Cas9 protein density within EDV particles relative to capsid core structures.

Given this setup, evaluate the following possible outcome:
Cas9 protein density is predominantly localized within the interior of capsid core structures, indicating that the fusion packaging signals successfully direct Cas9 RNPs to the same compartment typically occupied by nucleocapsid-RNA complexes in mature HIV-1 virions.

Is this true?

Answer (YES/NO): NO